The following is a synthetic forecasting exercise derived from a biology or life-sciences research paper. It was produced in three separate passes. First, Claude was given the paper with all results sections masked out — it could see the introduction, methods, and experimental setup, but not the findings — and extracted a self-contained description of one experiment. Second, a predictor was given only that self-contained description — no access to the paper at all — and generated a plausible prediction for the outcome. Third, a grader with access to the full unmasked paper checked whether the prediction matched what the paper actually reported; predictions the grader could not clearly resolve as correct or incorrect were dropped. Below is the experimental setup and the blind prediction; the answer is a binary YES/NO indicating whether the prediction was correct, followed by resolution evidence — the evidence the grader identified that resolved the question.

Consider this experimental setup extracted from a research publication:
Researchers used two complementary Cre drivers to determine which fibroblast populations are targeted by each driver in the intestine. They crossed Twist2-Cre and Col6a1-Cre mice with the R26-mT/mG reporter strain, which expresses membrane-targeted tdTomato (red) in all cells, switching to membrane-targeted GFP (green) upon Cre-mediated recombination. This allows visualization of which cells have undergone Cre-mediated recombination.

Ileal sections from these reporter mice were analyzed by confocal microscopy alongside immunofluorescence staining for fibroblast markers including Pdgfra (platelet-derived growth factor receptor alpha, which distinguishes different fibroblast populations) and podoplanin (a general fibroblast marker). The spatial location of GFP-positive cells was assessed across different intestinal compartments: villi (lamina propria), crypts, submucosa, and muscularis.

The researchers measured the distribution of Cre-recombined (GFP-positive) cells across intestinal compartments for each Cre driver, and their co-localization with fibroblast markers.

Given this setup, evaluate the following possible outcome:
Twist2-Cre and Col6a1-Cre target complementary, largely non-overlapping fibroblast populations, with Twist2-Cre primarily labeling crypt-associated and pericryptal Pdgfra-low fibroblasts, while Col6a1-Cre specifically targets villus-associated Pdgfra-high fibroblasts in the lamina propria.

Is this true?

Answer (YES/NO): NO